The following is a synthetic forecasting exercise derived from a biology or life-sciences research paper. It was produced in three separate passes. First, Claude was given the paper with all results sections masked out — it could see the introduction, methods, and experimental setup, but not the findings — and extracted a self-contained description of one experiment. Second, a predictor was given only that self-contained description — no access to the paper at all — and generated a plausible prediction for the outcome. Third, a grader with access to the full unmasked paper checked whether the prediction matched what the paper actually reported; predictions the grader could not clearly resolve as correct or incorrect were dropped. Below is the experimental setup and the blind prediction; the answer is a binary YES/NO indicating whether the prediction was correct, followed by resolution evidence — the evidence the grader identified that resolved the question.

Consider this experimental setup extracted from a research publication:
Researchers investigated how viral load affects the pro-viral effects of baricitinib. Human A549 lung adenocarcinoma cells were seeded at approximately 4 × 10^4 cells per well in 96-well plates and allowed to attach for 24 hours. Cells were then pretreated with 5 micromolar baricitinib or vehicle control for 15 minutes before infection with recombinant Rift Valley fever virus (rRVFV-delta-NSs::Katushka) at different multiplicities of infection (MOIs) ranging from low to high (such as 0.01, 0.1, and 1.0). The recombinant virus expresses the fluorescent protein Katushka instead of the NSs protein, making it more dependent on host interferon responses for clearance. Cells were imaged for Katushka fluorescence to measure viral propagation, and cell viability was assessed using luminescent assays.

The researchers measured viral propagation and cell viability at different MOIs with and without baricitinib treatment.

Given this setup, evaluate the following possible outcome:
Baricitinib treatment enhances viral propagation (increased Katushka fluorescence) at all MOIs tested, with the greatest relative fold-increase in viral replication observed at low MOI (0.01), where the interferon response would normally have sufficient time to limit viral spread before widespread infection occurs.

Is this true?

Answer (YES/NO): NO